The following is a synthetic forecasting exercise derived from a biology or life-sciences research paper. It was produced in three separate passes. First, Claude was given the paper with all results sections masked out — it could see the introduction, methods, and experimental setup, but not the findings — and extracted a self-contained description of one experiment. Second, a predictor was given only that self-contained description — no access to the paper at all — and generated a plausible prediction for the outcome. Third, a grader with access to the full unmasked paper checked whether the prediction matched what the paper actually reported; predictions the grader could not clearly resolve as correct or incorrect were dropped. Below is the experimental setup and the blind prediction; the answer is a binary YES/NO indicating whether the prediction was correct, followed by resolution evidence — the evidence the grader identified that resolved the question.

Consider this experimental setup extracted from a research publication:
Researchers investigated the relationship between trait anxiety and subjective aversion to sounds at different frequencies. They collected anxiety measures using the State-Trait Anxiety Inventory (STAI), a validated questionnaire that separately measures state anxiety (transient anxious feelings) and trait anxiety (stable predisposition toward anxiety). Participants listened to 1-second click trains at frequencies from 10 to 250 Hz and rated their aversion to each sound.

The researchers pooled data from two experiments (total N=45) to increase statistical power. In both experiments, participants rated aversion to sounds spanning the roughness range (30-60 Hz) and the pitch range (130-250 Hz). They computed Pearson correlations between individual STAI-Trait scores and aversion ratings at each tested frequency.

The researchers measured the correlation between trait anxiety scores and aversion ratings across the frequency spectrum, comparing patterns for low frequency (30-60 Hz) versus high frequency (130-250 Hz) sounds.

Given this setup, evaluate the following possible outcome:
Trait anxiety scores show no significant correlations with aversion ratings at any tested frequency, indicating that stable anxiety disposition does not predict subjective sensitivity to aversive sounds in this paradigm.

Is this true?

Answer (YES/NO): NO